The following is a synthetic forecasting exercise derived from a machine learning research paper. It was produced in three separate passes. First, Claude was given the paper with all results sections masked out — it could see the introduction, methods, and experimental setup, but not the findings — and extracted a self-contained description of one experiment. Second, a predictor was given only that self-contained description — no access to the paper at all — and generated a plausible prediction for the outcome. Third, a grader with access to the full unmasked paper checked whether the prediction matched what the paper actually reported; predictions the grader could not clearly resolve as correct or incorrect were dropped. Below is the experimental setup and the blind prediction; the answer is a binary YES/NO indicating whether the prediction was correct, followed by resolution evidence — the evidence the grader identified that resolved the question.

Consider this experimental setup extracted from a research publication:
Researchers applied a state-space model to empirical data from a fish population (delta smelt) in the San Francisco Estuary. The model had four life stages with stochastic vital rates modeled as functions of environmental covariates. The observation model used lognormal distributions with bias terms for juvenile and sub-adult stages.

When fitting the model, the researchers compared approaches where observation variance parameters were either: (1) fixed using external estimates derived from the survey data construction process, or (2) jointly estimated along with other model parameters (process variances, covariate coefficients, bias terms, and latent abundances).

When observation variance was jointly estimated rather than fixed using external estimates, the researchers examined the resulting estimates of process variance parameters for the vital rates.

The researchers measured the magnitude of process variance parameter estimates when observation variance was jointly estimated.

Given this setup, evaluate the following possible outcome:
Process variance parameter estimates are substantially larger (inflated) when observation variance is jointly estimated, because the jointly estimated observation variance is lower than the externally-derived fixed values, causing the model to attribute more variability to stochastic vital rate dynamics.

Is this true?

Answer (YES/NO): NO